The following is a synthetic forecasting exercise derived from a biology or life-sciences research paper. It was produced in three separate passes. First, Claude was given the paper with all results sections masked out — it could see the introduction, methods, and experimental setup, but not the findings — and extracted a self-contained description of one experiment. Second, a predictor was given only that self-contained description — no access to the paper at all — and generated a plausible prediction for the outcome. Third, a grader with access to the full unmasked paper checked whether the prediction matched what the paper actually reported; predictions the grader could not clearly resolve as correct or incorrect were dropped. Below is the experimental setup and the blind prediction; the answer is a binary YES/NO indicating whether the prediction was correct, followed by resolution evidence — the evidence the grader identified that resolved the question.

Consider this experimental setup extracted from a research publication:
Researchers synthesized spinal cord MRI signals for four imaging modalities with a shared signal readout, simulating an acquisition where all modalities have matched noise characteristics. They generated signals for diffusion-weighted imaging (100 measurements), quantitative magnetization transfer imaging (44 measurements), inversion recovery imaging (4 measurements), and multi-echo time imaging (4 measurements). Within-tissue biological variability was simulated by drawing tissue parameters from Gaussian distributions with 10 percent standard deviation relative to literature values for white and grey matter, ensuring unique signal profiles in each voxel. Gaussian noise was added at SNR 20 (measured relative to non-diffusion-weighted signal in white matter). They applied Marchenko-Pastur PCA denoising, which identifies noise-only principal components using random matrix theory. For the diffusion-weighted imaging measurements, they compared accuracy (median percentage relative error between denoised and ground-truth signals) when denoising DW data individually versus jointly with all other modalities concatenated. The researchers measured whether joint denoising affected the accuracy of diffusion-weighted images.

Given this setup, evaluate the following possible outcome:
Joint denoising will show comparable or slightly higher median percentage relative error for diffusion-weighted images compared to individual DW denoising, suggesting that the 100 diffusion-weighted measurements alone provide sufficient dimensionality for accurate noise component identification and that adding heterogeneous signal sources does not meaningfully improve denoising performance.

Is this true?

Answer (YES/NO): YES